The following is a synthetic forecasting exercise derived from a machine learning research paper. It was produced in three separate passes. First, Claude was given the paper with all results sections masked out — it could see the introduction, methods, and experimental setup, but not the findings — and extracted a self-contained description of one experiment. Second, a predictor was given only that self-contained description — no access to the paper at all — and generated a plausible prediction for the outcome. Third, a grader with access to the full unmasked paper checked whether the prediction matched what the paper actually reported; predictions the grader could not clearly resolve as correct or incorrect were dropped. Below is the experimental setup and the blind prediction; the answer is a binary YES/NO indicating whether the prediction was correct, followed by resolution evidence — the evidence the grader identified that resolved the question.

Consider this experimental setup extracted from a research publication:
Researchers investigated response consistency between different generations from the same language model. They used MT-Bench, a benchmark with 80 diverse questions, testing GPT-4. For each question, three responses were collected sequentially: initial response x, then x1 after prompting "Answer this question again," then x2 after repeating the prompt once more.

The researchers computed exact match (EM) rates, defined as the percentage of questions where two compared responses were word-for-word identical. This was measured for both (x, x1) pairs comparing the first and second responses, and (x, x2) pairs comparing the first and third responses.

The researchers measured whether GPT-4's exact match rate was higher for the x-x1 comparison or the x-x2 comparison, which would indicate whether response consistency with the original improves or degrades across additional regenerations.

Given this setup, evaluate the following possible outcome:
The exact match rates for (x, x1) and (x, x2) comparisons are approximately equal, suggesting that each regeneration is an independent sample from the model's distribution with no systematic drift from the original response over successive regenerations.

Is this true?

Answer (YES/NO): NO